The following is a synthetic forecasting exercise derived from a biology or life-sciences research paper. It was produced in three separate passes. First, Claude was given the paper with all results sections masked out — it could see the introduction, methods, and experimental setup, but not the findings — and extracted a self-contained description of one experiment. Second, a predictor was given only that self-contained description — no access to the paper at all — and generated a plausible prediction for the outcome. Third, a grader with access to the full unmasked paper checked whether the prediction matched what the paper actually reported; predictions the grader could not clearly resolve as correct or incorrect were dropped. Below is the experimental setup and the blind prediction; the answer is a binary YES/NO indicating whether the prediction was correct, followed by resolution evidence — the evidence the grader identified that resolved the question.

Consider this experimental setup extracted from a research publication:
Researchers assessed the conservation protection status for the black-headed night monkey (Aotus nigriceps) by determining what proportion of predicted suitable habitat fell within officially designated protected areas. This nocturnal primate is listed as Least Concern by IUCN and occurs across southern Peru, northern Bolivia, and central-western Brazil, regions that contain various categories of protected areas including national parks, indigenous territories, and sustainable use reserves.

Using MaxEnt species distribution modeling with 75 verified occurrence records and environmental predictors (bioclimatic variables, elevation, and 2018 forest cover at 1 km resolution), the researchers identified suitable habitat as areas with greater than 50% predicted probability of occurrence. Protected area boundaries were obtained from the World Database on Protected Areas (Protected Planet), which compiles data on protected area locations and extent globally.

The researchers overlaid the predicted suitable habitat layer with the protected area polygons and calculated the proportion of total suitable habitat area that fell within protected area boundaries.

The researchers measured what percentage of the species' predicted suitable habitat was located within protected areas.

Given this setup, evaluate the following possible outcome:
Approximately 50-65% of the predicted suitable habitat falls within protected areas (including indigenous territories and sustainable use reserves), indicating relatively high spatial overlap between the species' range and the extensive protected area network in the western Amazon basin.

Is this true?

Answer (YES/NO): NO